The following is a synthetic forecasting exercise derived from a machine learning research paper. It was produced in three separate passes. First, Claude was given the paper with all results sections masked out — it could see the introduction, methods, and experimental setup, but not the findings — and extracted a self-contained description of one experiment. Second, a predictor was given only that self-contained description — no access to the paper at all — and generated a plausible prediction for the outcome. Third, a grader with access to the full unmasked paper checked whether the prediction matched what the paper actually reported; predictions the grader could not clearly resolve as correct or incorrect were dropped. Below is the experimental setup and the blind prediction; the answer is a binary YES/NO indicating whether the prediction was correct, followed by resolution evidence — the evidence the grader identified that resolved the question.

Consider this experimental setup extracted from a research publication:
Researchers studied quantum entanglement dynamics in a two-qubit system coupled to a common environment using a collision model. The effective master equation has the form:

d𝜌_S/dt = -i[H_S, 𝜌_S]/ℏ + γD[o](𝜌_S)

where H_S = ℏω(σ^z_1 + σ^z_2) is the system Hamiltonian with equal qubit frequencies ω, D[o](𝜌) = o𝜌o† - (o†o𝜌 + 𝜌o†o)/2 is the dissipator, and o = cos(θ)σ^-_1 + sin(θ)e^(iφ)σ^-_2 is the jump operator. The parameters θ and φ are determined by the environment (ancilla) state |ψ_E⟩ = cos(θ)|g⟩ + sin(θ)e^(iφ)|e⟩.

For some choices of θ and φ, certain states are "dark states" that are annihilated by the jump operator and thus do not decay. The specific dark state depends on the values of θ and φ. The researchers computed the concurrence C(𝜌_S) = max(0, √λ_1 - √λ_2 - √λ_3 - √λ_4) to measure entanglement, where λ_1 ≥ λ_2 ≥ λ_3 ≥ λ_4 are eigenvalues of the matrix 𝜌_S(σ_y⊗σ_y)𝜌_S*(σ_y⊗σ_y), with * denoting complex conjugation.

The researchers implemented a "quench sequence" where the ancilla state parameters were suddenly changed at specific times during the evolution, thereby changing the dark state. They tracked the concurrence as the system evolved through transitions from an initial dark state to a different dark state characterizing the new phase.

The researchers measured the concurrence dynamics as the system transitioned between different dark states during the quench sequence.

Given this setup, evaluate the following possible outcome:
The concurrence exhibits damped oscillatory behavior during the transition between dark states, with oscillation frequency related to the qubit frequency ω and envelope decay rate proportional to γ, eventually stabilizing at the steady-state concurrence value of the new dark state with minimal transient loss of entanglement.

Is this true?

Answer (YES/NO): NO